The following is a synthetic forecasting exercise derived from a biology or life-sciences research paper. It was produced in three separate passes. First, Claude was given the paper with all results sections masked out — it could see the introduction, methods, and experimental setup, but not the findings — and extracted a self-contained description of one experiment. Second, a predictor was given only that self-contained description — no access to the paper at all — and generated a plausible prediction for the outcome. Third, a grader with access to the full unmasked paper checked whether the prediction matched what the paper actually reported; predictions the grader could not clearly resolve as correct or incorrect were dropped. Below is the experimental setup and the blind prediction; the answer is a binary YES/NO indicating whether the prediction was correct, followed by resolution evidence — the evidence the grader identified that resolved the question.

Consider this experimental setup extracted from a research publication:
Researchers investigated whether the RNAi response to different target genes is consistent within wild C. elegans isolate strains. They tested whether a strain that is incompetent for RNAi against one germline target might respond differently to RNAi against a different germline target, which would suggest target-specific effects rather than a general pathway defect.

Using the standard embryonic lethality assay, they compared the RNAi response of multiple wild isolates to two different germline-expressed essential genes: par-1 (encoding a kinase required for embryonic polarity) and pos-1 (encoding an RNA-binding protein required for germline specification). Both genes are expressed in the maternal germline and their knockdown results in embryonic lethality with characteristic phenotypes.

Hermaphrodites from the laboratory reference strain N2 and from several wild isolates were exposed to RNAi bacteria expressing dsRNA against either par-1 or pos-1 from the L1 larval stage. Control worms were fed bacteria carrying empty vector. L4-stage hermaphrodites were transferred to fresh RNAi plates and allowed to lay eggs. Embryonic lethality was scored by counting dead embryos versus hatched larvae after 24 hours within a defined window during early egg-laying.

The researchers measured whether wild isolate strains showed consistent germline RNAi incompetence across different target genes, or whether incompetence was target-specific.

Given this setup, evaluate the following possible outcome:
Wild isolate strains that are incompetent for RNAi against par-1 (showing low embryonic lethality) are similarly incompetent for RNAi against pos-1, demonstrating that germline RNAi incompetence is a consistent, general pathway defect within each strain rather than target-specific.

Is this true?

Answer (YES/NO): YES